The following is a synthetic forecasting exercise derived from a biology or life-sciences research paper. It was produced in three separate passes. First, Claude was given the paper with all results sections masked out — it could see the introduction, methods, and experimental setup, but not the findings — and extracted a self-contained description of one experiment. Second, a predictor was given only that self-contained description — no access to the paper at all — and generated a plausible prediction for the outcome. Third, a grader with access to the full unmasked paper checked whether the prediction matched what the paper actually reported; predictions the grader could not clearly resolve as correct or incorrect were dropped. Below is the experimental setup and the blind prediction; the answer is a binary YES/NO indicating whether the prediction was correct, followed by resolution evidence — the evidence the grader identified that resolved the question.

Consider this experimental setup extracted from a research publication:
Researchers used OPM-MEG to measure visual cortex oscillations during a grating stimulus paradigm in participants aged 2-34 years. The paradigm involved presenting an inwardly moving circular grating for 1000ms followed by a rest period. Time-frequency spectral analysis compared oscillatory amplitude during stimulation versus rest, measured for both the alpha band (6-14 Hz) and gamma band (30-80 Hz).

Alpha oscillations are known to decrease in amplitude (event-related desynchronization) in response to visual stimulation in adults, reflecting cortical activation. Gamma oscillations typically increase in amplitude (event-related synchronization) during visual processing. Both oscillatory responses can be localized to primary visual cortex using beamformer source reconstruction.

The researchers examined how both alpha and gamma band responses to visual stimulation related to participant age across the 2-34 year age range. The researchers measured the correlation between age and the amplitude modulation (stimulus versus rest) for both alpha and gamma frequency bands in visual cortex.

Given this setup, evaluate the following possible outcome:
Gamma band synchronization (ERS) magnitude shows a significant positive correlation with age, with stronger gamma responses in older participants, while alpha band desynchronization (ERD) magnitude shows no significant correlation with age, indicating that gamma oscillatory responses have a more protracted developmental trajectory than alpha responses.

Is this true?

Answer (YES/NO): YES